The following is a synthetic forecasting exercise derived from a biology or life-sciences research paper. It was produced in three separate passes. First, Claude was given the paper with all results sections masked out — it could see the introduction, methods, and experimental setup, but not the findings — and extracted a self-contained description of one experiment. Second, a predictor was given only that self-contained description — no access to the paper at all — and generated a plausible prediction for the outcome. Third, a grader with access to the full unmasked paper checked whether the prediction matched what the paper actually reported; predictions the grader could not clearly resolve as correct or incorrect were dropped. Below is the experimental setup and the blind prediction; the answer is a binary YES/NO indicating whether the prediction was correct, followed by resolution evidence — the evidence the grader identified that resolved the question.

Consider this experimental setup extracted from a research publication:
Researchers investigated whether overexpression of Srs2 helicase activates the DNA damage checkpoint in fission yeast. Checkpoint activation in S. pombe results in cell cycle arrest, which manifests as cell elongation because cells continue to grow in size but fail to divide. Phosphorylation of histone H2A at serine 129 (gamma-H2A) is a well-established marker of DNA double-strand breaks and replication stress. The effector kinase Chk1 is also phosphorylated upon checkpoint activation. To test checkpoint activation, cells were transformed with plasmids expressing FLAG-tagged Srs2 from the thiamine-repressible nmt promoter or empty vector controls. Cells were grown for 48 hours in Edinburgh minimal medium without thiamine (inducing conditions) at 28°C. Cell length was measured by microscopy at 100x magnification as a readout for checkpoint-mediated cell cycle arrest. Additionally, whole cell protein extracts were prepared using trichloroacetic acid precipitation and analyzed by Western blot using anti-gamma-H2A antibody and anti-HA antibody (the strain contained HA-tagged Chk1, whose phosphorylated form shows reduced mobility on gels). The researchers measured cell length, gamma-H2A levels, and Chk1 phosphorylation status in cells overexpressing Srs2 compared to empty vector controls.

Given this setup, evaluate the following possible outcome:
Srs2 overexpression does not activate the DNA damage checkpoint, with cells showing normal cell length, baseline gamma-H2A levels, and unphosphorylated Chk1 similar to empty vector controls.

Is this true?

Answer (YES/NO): NO